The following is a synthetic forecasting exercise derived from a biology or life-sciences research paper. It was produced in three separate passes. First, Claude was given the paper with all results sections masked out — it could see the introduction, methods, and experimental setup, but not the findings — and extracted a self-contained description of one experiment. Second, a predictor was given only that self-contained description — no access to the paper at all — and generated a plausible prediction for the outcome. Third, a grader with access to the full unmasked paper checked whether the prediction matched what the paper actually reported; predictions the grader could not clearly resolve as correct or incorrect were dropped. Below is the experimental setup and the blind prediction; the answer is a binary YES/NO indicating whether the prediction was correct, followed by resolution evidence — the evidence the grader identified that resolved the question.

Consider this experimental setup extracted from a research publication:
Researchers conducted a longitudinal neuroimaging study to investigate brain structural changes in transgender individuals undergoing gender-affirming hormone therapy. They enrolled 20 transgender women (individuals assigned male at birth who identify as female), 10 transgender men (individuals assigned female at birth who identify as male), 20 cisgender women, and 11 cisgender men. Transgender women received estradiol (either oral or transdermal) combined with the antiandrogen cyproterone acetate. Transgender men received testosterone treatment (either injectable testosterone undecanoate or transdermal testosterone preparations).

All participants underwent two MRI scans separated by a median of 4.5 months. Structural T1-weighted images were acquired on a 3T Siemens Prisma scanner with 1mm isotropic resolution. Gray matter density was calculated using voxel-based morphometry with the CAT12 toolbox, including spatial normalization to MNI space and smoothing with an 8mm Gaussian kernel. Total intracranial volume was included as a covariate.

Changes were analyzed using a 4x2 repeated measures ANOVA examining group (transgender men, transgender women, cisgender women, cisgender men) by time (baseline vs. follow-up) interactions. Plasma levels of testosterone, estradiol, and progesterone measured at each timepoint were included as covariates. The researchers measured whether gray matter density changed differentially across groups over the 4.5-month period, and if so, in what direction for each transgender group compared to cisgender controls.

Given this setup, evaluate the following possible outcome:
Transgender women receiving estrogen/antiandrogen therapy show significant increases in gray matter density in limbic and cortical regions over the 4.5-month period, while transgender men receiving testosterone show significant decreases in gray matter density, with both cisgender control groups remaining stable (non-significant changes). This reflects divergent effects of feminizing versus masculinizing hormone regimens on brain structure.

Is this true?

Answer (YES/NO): NO